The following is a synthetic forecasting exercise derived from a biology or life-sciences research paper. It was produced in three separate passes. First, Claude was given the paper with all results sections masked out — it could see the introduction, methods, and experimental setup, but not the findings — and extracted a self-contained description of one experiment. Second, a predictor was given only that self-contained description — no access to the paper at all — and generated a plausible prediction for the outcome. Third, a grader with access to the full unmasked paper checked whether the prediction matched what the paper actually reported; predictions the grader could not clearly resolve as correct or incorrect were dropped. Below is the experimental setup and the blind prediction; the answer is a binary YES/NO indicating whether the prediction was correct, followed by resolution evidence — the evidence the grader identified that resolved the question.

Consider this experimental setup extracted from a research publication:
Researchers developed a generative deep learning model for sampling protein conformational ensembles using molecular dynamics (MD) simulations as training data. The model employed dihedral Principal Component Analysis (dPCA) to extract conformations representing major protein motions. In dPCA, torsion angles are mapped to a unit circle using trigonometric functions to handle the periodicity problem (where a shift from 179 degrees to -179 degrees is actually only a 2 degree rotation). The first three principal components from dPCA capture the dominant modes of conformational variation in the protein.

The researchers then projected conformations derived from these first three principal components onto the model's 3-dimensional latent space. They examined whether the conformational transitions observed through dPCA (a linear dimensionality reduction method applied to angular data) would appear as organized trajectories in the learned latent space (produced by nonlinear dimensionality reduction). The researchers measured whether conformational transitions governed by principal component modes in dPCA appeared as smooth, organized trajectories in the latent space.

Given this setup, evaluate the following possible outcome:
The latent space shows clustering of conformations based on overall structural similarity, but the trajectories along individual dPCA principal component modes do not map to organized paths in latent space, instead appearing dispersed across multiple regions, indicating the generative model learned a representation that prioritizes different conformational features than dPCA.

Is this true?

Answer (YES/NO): NO